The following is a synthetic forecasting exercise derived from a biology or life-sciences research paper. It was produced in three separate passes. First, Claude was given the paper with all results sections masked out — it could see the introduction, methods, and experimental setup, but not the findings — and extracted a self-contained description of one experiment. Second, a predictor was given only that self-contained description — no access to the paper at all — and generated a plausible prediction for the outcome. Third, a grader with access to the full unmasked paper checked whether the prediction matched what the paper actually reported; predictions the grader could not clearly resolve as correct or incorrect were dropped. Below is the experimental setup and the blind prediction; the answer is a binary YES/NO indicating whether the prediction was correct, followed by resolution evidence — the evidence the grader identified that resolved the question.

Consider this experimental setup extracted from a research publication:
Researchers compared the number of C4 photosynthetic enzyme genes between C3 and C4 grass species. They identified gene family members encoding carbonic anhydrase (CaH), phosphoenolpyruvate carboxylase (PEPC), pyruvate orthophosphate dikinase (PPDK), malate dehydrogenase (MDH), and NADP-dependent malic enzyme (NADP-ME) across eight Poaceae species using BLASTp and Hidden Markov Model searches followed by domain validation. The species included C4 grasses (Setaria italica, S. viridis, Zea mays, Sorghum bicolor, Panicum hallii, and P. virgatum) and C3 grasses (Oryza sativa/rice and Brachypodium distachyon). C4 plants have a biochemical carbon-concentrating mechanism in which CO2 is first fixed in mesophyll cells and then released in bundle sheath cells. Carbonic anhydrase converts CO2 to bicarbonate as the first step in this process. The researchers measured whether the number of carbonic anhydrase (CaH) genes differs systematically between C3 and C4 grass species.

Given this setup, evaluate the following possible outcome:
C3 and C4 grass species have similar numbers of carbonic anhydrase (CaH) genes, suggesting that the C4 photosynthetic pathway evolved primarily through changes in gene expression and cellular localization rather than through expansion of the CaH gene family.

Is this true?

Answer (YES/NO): NO